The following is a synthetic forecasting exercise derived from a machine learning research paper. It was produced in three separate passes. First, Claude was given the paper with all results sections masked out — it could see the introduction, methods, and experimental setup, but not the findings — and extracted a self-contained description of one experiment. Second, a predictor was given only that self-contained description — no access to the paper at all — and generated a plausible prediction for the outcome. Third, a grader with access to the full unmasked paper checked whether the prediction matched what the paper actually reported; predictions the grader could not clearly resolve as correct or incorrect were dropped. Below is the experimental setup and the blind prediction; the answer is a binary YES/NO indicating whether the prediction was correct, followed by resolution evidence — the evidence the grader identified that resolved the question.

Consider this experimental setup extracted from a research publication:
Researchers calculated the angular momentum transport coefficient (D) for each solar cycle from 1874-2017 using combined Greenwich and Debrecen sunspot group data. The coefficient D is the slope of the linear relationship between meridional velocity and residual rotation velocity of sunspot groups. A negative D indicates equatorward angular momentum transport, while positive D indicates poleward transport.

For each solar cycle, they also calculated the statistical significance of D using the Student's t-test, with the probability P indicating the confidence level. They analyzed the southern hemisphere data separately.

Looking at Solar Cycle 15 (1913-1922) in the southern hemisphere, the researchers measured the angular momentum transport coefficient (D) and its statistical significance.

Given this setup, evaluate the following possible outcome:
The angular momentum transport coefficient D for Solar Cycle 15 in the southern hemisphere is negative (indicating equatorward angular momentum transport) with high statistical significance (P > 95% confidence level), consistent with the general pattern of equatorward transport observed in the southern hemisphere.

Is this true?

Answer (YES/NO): YES